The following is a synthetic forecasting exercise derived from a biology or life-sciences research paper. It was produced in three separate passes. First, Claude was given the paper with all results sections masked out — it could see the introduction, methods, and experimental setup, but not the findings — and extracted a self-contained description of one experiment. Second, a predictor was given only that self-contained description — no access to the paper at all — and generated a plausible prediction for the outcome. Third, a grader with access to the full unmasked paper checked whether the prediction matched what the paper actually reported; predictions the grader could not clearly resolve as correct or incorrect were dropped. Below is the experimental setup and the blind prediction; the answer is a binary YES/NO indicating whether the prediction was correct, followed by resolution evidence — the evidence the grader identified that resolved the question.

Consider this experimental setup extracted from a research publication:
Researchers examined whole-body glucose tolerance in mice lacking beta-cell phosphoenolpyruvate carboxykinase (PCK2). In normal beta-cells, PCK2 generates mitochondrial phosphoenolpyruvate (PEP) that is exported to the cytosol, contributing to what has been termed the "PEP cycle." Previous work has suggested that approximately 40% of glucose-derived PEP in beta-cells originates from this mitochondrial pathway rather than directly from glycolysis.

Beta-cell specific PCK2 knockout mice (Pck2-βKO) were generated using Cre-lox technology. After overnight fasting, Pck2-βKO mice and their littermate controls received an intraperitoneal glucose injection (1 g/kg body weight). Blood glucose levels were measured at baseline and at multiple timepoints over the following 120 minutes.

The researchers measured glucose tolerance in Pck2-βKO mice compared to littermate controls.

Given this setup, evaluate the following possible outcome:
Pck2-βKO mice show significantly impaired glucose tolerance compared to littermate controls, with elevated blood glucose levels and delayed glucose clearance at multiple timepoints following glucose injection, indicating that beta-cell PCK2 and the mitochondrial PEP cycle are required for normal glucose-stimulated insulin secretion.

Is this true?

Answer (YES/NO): NO